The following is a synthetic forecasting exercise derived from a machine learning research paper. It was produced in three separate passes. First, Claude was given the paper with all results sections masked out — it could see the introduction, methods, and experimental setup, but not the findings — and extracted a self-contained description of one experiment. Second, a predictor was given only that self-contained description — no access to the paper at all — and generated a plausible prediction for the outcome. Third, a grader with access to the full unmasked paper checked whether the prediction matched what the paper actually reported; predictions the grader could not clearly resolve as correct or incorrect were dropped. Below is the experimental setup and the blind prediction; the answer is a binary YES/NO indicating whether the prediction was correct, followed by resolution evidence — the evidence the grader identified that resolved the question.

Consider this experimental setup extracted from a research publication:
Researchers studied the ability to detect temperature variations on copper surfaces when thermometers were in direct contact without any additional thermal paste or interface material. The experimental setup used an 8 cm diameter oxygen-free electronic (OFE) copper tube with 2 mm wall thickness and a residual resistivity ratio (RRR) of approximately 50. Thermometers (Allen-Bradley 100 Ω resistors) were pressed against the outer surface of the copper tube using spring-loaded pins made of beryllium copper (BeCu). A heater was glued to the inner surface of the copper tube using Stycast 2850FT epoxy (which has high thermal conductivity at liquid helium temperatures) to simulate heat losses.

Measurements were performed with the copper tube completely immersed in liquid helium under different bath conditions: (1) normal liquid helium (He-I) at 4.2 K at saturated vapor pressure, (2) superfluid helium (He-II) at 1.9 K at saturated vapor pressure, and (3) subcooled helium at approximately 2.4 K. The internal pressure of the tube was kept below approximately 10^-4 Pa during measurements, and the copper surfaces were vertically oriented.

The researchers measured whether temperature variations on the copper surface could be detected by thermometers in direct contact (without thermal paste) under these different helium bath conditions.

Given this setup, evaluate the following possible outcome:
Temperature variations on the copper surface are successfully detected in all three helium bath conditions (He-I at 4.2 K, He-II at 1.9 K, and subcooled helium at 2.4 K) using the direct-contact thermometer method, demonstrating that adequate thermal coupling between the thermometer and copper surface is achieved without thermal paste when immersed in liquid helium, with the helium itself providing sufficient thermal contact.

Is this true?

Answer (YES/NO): NO